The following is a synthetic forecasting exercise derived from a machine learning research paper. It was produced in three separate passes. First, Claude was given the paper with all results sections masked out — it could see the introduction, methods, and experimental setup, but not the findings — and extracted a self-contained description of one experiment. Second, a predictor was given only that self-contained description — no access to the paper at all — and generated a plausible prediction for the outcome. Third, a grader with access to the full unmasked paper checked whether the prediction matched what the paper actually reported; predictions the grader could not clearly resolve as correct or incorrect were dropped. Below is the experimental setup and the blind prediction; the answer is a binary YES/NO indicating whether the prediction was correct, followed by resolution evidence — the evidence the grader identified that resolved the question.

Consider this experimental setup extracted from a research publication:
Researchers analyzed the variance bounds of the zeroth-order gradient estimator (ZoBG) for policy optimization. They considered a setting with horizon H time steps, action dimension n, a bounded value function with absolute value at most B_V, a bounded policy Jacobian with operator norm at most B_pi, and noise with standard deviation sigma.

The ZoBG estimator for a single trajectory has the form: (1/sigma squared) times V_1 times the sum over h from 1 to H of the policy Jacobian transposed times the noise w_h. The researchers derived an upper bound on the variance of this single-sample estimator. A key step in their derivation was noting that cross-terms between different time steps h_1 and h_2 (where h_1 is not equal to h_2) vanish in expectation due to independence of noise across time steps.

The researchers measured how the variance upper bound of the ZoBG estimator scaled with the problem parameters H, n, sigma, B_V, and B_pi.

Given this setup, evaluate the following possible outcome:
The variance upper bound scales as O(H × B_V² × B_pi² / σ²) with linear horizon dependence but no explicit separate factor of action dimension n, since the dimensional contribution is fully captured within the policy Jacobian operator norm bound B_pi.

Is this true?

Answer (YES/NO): NO